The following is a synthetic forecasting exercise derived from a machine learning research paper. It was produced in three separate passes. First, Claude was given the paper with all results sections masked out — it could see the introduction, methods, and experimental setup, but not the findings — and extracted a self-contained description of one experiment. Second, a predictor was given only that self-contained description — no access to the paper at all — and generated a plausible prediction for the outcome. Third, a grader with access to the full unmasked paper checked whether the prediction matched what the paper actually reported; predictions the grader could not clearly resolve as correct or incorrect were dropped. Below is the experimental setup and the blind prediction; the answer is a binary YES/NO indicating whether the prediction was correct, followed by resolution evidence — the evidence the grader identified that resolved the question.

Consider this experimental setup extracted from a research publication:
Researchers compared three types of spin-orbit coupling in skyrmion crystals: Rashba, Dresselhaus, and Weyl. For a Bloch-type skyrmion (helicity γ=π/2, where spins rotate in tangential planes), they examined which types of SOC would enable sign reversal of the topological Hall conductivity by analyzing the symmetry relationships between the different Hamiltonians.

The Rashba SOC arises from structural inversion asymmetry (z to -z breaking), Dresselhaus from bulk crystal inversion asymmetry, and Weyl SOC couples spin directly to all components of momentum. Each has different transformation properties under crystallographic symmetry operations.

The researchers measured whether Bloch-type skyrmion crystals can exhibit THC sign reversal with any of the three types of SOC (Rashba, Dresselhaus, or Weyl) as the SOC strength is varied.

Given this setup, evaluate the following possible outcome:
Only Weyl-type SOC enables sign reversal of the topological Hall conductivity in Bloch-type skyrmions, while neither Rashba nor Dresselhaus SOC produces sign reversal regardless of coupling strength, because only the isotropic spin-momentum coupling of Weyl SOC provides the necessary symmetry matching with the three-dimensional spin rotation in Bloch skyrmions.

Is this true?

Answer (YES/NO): NO